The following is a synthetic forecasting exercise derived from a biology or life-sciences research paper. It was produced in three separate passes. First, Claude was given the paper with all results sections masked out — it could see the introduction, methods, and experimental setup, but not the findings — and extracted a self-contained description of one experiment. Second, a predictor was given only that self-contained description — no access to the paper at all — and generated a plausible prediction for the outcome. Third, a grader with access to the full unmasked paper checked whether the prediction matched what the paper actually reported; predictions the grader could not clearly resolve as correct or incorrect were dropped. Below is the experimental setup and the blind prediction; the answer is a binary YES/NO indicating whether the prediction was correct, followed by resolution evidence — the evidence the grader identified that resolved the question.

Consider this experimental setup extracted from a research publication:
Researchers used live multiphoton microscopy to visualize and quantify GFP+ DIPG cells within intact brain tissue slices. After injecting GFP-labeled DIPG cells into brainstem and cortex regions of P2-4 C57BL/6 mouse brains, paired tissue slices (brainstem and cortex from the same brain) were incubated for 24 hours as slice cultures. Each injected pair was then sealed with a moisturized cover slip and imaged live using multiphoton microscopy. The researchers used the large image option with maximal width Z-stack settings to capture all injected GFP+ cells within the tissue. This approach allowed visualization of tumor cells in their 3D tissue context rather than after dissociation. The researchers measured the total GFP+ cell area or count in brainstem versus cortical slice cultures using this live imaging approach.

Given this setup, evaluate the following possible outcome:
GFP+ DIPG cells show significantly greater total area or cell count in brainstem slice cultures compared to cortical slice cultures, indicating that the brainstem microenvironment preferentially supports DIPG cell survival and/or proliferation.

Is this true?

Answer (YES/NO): YES